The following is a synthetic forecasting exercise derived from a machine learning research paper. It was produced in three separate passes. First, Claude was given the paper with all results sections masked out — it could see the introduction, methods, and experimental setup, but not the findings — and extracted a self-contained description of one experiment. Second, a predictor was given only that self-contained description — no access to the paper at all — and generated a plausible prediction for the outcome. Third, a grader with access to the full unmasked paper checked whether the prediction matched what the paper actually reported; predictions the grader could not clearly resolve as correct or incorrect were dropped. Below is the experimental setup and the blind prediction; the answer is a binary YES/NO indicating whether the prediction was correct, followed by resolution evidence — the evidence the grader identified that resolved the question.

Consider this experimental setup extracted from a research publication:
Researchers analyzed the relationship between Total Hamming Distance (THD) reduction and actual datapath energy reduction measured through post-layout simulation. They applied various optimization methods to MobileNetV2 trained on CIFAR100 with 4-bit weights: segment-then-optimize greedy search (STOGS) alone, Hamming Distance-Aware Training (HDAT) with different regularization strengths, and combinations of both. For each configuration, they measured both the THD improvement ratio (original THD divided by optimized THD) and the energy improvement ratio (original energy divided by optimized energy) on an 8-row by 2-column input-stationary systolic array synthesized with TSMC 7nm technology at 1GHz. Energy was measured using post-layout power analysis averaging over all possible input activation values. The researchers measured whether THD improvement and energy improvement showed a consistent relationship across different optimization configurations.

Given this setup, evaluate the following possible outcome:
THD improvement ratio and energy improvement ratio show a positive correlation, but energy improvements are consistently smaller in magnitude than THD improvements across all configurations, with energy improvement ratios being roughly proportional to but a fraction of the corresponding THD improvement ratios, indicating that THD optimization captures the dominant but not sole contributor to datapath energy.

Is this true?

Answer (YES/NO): NO